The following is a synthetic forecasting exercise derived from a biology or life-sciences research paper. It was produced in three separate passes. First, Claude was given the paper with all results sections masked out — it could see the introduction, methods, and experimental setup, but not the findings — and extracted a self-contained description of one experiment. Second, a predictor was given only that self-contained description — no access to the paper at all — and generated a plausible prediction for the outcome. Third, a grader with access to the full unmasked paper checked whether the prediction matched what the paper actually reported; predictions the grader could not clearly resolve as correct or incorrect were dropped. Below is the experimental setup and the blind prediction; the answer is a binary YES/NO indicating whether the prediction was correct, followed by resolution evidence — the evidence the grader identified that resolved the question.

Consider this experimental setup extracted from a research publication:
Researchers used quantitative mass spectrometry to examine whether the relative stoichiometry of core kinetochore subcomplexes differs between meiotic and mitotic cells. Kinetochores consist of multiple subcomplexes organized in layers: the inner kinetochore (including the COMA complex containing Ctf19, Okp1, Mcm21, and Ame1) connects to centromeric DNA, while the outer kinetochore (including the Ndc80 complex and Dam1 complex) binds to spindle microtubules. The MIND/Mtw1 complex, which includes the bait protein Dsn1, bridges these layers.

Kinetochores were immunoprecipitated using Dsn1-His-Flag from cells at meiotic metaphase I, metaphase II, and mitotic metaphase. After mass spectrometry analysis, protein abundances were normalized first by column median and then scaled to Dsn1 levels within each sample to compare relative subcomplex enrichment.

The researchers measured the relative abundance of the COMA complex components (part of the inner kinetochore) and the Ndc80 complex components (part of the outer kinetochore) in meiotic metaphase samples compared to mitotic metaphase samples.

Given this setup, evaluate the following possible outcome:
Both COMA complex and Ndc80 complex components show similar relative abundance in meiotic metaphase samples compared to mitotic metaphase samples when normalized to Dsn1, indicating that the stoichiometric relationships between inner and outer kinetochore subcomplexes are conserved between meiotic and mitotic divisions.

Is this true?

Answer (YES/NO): NO